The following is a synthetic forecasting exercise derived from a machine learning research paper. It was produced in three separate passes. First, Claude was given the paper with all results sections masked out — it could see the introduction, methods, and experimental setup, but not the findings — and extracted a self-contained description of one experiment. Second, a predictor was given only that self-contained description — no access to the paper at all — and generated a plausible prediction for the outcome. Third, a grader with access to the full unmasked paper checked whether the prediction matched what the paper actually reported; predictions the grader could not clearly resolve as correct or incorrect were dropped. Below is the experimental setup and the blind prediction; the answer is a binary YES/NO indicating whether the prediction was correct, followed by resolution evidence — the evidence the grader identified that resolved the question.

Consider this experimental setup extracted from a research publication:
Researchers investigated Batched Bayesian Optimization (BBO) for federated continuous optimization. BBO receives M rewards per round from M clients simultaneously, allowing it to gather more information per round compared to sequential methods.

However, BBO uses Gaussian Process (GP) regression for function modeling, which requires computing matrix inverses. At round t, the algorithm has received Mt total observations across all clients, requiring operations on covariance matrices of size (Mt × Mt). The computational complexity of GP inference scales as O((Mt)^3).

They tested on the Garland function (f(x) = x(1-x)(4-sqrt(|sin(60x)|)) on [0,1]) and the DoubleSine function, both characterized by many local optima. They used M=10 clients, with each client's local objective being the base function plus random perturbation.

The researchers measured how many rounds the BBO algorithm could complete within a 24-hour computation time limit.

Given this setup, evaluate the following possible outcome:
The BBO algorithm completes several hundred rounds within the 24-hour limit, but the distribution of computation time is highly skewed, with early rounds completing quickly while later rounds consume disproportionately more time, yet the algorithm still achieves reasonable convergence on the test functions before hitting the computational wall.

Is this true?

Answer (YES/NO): NO